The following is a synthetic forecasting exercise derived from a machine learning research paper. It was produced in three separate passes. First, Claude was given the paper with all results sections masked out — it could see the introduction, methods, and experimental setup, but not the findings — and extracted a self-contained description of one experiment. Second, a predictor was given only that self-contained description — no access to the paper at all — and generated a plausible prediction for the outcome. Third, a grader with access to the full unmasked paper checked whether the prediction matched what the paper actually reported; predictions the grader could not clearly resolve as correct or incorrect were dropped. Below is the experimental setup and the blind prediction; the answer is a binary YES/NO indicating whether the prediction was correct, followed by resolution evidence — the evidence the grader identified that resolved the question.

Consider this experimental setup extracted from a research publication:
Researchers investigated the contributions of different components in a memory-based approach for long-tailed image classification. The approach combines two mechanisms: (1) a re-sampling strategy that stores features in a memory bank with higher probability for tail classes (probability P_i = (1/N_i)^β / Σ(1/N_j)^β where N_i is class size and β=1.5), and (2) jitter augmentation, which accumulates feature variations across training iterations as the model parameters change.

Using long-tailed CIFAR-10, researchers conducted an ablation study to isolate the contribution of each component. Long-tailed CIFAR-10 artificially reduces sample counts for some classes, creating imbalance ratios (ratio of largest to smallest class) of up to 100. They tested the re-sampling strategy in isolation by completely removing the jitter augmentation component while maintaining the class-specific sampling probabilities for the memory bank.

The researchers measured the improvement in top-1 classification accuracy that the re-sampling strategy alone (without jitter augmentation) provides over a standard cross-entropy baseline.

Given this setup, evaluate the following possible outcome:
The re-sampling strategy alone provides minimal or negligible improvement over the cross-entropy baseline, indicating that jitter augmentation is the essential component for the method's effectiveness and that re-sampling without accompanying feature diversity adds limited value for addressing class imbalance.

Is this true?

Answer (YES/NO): NO